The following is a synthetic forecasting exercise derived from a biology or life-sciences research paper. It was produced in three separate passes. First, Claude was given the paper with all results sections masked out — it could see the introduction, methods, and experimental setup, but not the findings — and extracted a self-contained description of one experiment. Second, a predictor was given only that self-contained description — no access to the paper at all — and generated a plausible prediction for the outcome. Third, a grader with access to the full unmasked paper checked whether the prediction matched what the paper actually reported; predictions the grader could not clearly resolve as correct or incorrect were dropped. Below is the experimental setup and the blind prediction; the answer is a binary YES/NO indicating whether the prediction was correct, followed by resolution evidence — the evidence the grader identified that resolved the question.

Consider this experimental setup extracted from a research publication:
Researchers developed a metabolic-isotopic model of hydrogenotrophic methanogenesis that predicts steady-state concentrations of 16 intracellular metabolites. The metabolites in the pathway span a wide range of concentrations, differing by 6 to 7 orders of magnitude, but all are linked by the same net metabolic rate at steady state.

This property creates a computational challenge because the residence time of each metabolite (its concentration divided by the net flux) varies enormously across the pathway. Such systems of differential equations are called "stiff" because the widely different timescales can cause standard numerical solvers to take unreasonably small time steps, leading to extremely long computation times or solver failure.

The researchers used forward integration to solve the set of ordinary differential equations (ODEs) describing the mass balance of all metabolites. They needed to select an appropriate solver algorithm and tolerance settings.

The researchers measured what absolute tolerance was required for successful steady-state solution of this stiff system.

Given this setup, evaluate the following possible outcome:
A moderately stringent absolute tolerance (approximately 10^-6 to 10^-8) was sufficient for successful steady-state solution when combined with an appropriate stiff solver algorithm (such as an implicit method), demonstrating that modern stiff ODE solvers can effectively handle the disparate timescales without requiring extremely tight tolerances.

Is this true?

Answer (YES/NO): NO